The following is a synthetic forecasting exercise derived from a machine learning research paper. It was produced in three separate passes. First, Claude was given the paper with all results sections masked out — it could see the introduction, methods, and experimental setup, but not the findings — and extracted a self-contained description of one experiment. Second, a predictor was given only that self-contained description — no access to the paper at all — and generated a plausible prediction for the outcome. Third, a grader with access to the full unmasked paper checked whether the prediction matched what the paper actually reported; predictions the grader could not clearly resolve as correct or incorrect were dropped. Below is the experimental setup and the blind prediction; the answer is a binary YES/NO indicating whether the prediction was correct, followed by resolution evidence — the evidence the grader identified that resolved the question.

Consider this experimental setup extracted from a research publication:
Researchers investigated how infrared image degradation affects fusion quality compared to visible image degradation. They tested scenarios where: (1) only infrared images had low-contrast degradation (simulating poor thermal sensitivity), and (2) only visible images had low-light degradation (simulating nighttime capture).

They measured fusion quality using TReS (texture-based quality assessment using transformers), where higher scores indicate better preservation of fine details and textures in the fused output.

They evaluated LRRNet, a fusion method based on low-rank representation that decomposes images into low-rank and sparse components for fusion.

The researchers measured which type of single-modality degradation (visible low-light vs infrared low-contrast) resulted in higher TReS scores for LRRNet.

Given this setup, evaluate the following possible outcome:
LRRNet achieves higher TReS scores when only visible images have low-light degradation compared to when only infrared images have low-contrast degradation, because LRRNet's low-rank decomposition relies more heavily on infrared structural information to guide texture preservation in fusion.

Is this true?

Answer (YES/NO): NO